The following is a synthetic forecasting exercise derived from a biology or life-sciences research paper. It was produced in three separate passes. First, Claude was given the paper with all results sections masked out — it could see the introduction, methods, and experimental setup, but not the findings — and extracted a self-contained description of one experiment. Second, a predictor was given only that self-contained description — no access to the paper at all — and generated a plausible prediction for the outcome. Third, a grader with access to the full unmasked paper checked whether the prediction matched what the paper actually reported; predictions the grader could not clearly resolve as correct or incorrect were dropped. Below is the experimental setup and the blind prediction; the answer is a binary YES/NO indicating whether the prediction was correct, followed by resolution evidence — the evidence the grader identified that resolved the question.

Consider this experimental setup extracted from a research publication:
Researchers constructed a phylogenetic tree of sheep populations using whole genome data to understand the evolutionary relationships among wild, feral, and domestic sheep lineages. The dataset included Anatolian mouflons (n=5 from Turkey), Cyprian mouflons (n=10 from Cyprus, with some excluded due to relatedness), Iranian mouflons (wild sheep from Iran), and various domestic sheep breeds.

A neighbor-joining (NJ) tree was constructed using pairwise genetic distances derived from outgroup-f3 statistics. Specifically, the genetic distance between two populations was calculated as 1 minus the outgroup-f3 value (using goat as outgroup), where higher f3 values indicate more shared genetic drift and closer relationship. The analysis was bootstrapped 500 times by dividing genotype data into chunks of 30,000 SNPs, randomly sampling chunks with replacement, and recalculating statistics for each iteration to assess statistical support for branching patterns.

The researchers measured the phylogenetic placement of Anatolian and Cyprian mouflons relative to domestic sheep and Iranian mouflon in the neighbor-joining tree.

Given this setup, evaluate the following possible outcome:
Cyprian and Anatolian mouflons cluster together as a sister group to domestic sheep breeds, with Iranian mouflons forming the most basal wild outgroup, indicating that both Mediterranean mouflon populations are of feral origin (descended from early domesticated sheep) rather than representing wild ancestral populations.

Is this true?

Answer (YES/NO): NO